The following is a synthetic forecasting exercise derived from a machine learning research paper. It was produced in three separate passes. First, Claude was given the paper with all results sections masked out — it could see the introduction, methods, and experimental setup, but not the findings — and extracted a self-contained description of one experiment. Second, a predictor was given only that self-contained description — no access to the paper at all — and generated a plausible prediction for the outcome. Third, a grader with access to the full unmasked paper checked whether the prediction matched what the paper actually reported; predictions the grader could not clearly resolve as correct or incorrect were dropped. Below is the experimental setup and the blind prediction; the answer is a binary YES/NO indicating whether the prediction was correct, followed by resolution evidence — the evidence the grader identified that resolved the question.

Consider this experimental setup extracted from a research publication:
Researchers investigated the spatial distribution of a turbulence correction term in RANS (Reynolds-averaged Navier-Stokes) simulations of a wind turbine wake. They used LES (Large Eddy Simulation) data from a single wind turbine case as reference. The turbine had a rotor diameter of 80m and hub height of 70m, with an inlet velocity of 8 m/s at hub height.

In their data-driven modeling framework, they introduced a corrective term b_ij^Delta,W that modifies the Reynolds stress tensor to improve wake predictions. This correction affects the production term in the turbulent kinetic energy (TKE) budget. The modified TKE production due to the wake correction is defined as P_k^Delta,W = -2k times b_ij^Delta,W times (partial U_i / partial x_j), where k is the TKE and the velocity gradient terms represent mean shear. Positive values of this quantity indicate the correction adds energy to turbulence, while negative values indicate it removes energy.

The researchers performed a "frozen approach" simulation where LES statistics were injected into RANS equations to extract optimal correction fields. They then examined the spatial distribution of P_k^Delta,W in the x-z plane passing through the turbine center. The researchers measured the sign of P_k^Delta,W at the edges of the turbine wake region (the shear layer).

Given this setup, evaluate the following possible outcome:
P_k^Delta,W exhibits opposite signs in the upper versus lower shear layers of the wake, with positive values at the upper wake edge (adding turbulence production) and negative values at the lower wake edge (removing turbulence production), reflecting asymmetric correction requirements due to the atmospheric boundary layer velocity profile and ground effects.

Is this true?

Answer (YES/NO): NO